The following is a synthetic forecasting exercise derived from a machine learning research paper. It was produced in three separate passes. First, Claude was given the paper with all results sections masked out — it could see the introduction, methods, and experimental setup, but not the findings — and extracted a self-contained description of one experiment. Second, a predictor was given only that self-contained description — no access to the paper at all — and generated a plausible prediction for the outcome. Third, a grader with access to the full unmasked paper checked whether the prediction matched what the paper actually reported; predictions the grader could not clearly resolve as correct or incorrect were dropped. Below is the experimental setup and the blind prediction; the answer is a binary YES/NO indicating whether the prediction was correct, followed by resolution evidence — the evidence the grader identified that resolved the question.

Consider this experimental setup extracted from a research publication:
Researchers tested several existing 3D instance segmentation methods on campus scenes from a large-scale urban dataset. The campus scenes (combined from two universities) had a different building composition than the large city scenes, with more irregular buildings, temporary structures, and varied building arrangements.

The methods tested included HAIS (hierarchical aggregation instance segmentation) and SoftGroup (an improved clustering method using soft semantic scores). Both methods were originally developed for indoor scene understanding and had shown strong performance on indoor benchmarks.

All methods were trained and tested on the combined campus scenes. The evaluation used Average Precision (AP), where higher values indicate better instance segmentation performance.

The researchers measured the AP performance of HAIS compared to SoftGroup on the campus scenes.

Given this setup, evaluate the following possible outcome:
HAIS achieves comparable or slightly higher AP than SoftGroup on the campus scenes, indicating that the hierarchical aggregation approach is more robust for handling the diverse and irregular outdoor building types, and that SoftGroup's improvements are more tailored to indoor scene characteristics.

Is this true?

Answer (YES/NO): NO